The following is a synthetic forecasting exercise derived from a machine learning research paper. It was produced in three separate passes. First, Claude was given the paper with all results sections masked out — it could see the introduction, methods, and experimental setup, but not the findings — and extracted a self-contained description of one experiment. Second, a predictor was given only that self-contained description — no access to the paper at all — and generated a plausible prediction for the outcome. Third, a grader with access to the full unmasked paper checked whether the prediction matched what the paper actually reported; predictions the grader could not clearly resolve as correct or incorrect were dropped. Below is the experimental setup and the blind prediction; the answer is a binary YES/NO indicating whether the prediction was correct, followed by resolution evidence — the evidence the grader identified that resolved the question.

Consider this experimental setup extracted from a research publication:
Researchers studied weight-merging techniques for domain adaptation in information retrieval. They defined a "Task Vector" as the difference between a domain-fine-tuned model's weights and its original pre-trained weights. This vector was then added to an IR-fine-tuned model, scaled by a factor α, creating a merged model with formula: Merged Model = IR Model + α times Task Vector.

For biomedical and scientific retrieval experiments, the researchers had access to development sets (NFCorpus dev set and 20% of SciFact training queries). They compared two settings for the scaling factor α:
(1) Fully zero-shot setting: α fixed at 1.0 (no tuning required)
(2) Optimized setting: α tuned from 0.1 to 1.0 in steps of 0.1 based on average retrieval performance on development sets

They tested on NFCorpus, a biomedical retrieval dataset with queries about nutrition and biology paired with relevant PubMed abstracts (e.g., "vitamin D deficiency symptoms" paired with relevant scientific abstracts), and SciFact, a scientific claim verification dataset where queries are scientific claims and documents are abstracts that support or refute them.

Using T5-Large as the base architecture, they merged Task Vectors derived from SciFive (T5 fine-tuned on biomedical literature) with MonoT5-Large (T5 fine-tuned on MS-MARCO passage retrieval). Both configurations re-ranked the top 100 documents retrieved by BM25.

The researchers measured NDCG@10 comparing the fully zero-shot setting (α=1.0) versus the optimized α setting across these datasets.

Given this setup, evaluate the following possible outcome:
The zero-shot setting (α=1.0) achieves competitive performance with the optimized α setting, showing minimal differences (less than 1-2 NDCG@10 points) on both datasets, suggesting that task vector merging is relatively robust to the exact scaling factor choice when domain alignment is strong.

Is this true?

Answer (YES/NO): NO